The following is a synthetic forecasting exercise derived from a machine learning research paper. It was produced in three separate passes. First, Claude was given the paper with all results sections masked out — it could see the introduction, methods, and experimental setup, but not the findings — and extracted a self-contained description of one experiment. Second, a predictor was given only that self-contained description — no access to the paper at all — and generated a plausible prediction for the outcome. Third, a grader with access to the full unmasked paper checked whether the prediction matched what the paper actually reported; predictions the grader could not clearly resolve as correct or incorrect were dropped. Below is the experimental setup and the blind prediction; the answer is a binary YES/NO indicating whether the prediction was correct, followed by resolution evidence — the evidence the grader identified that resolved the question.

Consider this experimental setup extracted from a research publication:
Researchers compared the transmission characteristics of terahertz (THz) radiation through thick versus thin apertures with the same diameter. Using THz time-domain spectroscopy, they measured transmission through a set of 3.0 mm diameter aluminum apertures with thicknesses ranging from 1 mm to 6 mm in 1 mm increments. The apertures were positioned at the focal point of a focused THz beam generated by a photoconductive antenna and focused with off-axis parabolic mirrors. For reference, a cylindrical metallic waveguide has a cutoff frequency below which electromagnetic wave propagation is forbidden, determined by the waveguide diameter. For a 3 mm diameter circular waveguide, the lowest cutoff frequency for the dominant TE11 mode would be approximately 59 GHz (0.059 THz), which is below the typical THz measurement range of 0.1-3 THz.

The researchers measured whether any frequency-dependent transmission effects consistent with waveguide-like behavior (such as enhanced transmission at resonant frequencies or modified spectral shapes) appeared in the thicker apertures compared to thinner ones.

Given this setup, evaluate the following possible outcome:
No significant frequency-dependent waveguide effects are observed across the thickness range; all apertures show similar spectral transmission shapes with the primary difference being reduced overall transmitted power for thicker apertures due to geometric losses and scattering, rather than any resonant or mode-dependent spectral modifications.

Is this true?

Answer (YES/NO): NO